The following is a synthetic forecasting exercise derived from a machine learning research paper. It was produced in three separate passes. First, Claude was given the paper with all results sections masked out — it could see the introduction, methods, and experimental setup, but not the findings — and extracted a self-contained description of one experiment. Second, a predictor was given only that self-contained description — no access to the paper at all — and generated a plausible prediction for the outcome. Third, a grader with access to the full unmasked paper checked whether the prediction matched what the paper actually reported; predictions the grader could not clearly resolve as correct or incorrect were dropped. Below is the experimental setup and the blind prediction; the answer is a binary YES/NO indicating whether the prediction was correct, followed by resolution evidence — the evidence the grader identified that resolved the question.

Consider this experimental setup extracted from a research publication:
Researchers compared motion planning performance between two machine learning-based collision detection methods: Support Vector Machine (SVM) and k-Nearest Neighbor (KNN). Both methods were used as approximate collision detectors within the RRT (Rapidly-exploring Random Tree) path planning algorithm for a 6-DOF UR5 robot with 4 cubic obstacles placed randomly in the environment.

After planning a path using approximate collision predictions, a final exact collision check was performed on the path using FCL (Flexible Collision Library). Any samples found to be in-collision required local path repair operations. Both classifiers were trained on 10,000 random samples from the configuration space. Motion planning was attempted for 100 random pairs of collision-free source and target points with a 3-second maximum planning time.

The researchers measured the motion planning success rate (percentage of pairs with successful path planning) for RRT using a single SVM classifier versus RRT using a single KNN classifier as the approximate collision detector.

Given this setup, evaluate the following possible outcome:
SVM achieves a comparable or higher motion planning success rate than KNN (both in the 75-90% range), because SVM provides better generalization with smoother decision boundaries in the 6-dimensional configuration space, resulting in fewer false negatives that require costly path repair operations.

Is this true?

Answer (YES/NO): NO